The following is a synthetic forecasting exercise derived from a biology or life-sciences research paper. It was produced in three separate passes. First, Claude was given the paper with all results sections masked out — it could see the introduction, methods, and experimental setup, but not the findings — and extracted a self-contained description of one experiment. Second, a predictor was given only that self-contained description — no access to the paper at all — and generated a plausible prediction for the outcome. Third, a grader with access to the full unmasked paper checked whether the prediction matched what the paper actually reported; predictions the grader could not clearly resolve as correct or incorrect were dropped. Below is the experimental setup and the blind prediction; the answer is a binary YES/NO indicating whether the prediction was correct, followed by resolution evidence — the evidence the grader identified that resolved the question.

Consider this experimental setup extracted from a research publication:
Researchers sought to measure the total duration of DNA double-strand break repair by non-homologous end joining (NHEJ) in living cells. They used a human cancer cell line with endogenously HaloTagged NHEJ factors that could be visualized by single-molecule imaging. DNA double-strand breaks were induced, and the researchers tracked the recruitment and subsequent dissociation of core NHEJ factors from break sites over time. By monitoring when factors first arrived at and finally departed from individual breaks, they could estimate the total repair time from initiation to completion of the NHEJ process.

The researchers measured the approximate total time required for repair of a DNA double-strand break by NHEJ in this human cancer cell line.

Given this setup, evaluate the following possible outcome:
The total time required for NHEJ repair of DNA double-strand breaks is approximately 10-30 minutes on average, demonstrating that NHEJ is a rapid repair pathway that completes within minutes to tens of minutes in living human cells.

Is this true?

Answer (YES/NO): YES